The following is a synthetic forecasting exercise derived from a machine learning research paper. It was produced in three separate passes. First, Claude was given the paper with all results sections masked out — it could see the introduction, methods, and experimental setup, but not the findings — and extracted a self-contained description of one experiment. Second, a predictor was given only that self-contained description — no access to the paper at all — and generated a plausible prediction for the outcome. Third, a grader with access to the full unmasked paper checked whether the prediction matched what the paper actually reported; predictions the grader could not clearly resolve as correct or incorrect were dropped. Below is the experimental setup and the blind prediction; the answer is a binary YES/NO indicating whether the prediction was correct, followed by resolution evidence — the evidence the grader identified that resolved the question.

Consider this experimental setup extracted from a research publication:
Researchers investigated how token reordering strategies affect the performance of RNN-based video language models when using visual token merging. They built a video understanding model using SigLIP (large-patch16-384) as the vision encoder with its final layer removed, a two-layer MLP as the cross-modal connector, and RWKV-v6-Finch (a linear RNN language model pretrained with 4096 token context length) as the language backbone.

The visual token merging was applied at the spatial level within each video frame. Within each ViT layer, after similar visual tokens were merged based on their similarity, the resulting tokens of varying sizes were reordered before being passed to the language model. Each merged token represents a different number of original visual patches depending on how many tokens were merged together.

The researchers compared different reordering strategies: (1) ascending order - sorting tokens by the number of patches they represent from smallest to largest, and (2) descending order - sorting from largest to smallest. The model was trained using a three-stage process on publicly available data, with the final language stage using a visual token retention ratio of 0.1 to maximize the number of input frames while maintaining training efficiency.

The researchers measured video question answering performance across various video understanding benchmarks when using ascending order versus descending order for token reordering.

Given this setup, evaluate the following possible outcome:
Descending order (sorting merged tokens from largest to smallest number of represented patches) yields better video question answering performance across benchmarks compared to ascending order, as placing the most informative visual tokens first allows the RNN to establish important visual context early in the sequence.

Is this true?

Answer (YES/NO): NO